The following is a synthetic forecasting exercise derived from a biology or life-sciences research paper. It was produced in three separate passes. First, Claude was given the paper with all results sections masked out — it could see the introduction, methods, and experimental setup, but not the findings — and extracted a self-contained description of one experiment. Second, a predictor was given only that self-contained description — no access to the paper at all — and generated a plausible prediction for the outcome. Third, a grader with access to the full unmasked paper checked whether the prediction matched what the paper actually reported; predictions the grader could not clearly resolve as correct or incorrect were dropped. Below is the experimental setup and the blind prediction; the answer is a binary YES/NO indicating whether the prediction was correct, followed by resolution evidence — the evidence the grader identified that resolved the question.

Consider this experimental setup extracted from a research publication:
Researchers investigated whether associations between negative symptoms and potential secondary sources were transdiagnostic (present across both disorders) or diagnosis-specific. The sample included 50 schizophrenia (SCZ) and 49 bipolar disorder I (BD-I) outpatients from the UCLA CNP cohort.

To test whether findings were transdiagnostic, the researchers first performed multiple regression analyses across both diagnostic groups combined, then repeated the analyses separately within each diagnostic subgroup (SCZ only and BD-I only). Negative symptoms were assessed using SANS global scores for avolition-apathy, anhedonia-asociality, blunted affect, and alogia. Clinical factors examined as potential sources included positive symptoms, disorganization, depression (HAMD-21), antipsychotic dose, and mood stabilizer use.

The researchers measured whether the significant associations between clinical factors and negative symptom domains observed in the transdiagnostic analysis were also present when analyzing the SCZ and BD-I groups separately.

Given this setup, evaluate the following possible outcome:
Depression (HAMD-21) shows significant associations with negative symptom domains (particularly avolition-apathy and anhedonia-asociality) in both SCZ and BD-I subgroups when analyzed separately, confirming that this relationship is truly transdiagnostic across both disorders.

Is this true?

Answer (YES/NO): NO